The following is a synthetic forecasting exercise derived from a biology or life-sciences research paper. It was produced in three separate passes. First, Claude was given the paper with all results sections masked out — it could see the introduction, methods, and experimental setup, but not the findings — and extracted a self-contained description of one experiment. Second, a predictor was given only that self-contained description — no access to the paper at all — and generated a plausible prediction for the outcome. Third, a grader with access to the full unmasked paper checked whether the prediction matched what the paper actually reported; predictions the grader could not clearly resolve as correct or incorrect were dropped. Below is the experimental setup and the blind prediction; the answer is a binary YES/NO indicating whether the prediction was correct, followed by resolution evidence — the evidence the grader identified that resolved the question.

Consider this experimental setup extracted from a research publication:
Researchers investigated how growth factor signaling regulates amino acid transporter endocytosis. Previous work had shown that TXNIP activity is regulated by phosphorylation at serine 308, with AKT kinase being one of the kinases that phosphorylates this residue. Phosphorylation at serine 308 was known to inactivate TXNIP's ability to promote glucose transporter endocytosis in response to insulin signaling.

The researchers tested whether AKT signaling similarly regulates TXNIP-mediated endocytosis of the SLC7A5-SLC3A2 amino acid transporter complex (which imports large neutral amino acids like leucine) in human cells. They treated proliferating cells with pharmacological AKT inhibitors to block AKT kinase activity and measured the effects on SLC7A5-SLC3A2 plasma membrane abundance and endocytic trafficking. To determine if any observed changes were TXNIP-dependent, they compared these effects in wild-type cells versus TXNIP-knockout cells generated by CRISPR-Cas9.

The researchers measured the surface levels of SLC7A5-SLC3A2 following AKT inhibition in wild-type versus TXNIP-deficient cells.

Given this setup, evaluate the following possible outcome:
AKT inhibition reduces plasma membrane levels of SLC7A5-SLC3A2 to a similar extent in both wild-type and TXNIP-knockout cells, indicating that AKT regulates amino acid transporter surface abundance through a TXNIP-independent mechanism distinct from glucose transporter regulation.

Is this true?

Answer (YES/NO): NO